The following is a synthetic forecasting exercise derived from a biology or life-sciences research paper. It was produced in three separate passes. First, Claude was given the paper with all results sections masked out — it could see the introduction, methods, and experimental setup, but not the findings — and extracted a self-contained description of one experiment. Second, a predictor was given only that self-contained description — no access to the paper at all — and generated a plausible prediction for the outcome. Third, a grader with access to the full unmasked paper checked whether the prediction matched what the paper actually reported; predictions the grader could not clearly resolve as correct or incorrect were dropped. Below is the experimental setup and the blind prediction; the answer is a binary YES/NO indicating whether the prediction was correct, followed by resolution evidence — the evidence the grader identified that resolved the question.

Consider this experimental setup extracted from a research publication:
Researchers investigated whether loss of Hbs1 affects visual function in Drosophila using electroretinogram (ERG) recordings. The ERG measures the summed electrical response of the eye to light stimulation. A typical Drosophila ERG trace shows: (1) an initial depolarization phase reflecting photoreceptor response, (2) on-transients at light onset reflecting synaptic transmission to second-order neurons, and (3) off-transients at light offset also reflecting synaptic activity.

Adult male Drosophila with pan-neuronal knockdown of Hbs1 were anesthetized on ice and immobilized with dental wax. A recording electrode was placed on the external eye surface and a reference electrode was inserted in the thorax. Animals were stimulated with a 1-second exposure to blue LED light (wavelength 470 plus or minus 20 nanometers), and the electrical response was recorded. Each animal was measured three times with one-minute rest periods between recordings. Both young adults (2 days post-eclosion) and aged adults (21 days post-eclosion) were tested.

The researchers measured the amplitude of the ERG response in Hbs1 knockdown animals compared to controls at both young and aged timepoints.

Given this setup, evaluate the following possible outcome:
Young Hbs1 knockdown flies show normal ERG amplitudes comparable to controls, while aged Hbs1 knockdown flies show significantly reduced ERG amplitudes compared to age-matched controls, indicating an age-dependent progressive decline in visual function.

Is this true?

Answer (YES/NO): NO